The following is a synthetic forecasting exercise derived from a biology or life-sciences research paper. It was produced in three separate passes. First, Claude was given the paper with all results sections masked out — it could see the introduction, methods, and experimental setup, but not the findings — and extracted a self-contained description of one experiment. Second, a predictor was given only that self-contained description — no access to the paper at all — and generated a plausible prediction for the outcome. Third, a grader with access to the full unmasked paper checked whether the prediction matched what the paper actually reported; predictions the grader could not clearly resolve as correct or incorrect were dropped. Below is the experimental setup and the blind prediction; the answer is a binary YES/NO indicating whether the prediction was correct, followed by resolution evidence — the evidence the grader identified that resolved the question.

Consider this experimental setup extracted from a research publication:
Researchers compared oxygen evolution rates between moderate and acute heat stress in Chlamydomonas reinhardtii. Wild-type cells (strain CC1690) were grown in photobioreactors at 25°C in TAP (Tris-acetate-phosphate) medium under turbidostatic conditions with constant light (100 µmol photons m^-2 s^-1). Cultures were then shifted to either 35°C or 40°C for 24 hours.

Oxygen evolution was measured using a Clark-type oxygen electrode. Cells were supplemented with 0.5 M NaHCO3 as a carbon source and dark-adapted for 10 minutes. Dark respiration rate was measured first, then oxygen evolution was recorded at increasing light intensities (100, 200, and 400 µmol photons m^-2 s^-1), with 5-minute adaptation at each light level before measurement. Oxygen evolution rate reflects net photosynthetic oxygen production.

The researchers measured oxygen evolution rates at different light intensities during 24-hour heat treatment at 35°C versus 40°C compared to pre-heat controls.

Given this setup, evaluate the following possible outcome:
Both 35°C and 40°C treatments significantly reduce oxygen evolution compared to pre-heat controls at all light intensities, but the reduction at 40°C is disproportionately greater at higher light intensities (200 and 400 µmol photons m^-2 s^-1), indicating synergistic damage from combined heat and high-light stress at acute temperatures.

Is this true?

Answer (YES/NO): NO